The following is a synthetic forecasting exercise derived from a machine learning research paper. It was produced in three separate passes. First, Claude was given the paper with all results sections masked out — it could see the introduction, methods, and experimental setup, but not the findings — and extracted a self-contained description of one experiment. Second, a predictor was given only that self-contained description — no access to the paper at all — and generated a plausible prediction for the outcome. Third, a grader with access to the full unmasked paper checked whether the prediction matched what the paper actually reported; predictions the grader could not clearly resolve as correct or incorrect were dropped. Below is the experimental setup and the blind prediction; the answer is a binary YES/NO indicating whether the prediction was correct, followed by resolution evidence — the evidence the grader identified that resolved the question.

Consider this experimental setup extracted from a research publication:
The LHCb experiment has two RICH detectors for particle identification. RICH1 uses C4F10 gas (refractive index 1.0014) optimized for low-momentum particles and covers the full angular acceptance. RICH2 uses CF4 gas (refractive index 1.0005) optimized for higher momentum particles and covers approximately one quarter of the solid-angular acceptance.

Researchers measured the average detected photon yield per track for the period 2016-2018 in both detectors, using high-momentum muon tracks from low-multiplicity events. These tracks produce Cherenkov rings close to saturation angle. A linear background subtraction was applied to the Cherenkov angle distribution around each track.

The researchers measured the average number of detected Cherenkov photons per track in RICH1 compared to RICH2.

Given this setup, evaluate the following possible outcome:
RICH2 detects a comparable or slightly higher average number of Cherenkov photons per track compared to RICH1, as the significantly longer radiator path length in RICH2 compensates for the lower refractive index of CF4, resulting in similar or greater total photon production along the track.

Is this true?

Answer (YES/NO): NO